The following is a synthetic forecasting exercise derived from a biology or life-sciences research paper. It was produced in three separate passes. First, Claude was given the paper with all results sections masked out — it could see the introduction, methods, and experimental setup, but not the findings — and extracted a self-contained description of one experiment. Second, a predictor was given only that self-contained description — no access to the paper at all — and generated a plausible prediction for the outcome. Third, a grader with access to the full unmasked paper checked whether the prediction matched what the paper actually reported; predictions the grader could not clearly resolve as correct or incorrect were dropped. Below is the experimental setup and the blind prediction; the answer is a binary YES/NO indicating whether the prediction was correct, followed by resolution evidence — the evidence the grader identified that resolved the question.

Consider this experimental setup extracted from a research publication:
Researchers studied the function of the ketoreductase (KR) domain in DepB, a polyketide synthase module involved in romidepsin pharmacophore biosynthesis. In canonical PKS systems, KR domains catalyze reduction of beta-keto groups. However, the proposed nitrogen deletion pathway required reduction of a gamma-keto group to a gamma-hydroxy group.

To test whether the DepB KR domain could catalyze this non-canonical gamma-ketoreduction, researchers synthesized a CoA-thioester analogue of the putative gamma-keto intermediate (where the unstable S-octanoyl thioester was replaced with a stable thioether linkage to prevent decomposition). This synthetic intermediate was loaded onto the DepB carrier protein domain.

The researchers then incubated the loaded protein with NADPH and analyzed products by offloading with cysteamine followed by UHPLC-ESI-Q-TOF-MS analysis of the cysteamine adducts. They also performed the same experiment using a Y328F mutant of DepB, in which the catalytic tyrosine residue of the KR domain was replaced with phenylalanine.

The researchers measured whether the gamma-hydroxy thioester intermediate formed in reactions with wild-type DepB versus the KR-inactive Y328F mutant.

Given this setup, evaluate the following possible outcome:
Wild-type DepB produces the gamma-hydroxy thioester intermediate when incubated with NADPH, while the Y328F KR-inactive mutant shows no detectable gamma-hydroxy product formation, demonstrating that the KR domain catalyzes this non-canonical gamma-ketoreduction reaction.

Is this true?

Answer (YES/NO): YES